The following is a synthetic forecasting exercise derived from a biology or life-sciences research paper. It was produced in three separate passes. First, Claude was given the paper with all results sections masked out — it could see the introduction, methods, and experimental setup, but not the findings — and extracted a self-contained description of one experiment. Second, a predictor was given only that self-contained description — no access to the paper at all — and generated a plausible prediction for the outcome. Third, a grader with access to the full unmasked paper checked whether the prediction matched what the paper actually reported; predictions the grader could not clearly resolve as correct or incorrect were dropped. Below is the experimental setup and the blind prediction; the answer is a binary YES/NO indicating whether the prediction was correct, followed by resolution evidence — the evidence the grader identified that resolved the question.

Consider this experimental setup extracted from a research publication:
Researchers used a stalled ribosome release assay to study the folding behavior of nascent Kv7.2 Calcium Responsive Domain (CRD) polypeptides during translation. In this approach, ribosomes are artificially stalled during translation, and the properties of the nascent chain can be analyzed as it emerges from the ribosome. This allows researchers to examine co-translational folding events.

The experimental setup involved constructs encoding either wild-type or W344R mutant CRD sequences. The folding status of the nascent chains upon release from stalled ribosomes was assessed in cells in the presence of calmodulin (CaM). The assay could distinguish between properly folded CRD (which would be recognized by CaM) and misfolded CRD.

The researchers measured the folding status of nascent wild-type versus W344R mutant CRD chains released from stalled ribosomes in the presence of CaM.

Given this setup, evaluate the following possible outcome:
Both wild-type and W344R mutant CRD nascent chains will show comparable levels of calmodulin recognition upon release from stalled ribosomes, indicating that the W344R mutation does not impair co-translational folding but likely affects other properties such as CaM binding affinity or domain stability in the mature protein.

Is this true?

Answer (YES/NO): NO